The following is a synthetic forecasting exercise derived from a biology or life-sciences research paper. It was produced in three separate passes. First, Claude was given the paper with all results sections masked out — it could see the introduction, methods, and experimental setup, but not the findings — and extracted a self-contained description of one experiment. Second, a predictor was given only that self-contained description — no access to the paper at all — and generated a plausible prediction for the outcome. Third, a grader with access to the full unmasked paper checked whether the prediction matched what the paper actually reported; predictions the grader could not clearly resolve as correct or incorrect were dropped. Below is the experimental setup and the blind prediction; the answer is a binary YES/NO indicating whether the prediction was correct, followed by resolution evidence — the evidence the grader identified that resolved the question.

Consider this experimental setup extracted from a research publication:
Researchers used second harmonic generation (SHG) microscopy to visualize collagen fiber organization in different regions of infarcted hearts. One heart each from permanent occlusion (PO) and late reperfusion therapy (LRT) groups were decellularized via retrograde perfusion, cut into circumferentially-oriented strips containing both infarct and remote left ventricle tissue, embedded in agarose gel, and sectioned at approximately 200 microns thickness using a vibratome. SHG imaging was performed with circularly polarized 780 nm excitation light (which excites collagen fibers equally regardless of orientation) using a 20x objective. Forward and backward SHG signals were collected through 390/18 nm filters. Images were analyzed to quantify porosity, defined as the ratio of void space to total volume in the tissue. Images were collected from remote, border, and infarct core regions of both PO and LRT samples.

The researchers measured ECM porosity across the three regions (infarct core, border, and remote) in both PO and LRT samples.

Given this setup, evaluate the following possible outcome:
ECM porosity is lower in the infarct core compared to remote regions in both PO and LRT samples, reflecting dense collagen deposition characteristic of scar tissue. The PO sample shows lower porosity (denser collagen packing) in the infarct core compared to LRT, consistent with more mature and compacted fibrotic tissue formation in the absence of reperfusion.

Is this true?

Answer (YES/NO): NO